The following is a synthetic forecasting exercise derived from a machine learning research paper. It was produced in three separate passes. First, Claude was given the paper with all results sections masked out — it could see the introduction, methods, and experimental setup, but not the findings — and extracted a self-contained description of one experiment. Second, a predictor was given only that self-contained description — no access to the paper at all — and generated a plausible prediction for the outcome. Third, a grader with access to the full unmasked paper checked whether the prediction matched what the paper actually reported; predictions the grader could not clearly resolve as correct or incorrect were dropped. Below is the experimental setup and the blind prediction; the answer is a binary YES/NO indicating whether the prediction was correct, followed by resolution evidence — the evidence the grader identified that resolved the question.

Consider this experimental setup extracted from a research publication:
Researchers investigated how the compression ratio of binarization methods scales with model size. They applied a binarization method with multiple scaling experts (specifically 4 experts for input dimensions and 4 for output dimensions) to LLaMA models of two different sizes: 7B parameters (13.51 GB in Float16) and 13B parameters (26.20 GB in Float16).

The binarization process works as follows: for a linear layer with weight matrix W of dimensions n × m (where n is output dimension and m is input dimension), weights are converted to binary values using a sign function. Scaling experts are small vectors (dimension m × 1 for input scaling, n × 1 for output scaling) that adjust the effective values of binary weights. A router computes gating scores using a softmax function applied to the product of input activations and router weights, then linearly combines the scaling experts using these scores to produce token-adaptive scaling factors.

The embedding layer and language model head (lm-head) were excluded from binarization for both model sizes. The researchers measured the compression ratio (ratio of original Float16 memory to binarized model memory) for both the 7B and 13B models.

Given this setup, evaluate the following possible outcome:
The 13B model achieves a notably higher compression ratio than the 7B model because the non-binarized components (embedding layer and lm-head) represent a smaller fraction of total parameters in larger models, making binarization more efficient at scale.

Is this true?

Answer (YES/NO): YES